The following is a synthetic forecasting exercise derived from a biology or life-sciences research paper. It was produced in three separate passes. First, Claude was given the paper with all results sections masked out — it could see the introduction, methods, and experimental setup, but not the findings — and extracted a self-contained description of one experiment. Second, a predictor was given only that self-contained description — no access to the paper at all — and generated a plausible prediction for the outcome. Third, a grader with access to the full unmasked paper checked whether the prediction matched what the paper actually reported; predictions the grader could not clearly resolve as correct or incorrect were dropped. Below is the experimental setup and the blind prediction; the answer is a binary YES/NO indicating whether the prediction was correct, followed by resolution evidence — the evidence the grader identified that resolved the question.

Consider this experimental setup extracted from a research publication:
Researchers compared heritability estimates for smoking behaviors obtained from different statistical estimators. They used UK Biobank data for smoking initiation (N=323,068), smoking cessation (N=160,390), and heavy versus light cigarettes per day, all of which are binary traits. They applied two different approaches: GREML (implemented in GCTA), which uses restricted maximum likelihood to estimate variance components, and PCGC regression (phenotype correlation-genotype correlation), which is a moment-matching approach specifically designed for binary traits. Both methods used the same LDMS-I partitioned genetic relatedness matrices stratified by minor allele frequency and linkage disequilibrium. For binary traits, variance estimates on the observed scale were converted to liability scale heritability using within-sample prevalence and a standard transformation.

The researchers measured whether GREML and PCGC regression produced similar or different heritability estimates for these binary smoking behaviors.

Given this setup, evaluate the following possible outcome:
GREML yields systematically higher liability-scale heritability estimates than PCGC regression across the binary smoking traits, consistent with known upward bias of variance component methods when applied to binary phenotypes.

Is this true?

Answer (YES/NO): NO